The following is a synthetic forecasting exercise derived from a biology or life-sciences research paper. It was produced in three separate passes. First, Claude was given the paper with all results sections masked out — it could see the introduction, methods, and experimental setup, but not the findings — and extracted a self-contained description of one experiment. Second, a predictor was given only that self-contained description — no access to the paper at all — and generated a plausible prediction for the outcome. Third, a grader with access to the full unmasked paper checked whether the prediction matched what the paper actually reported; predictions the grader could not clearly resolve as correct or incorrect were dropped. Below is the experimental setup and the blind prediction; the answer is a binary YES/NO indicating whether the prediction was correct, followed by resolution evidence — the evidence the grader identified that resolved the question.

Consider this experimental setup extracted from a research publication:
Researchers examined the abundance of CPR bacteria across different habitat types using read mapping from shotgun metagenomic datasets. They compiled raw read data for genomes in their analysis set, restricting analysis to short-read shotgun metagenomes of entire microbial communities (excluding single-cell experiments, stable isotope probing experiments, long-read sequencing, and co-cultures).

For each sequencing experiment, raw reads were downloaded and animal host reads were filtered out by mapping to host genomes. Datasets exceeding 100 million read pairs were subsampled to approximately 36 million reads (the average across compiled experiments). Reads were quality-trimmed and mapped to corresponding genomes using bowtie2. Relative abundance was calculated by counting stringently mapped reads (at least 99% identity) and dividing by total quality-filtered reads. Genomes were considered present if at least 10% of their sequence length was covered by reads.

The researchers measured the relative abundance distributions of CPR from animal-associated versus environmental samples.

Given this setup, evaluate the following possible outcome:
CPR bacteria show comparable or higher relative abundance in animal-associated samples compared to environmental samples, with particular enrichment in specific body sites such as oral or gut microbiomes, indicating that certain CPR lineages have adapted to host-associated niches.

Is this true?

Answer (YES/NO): YES